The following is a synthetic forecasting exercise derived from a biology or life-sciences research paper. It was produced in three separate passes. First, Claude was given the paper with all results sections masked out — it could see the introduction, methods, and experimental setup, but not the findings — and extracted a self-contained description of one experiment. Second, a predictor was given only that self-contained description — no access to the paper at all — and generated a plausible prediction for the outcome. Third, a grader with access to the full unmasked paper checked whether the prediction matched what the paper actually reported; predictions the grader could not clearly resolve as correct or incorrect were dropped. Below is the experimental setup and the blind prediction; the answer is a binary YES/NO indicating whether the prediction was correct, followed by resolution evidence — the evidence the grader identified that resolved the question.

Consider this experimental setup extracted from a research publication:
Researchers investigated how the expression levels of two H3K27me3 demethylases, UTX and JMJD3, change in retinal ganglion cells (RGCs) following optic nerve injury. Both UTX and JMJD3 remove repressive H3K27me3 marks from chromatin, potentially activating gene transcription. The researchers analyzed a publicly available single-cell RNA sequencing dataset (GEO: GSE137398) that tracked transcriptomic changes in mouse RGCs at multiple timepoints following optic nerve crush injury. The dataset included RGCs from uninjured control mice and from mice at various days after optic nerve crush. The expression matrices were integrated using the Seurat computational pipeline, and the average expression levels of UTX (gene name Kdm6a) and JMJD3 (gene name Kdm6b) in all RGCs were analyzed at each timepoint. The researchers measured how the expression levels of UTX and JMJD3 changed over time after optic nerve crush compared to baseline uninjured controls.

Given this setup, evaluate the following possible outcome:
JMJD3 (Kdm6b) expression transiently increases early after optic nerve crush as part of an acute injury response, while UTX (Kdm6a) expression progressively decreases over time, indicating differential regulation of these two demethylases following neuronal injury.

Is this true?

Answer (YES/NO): NO